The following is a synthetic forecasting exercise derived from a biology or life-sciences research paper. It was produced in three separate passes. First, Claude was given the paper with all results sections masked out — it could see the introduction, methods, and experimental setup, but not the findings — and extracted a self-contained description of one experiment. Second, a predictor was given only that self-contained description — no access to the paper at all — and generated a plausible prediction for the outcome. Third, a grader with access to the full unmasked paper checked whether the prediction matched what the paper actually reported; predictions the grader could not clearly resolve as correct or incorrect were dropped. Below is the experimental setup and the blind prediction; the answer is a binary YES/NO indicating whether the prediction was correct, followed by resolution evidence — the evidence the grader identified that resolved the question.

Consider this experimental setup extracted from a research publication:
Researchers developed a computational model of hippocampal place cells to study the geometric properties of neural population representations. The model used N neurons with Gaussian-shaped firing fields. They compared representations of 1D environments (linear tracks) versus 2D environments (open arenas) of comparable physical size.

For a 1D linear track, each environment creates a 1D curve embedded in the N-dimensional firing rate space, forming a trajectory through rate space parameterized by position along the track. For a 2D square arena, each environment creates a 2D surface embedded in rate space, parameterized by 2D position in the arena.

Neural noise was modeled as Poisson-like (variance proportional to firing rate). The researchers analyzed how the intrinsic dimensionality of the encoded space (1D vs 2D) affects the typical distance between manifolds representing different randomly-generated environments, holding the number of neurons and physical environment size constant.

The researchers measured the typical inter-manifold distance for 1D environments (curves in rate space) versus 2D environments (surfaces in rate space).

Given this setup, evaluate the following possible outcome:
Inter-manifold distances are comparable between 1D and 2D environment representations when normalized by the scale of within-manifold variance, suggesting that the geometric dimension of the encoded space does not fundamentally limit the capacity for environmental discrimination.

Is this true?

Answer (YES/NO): NO